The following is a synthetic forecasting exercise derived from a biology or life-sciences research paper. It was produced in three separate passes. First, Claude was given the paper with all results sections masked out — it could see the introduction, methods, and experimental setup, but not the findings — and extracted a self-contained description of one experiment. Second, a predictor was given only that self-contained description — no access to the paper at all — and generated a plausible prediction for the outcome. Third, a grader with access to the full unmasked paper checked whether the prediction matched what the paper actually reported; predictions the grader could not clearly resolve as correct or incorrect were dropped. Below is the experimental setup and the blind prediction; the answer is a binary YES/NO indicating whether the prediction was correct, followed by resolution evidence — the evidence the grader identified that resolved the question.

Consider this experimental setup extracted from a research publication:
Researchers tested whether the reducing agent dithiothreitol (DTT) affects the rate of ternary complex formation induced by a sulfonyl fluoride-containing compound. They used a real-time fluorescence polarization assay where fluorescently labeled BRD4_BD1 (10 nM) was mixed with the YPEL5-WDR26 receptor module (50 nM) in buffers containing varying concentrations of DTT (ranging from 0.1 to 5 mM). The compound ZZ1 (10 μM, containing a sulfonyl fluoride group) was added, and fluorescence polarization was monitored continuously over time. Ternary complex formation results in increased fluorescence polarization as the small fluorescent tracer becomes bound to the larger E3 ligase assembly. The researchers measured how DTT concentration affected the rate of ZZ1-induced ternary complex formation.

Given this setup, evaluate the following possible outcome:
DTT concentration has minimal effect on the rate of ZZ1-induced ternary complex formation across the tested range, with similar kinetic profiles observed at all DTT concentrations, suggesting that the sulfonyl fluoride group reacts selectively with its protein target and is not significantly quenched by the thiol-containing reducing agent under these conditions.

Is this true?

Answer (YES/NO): NO